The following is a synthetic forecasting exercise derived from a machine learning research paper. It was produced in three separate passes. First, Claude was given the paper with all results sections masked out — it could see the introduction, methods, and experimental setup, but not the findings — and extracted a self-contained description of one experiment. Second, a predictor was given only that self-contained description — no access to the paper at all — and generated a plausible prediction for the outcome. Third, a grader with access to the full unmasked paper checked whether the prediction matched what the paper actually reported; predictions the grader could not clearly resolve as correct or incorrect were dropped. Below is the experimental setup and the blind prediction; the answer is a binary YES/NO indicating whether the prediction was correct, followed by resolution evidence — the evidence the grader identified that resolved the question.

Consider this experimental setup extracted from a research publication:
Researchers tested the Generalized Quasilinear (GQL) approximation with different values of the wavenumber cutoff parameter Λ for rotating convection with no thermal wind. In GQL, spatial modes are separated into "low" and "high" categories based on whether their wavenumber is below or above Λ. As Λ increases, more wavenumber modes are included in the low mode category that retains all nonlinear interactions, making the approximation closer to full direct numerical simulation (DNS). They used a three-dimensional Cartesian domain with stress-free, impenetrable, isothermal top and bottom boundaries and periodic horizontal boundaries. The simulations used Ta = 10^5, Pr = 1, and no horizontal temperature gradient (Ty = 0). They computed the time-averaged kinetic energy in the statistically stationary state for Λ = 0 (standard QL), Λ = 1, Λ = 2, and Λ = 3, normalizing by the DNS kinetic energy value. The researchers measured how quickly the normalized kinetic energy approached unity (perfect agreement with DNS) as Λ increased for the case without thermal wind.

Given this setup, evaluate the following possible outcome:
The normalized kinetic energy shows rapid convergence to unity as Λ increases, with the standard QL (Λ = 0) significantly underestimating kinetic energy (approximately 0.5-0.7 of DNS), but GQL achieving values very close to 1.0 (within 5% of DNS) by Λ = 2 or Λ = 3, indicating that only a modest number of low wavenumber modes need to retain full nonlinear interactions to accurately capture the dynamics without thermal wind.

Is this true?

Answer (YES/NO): NO